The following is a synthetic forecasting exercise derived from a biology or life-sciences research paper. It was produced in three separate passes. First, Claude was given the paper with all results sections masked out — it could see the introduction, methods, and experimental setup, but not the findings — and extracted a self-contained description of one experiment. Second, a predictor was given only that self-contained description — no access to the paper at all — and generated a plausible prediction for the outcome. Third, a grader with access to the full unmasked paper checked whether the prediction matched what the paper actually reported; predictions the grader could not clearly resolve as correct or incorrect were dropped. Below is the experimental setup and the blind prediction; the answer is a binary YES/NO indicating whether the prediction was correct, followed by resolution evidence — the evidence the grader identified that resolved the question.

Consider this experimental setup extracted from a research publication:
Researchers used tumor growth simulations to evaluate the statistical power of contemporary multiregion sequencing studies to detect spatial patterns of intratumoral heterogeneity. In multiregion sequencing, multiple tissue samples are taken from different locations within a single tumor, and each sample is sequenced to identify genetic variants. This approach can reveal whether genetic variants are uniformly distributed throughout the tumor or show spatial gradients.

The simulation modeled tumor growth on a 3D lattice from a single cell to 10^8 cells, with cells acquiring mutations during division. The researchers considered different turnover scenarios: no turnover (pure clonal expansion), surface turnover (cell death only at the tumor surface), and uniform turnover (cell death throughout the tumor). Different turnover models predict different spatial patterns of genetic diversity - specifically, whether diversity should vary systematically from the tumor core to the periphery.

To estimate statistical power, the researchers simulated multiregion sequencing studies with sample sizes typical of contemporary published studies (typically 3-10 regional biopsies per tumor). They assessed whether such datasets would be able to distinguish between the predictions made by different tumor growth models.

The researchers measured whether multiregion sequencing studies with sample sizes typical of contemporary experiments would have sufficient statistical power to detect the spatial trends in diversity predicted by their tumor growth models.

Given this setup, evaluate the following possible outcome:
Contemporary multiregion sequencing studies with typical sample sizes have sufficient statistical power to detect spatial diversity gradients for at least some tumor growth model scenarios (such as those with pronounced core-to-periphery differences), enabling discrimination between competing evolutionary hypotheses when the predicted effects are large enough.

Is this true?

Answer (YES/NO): NO